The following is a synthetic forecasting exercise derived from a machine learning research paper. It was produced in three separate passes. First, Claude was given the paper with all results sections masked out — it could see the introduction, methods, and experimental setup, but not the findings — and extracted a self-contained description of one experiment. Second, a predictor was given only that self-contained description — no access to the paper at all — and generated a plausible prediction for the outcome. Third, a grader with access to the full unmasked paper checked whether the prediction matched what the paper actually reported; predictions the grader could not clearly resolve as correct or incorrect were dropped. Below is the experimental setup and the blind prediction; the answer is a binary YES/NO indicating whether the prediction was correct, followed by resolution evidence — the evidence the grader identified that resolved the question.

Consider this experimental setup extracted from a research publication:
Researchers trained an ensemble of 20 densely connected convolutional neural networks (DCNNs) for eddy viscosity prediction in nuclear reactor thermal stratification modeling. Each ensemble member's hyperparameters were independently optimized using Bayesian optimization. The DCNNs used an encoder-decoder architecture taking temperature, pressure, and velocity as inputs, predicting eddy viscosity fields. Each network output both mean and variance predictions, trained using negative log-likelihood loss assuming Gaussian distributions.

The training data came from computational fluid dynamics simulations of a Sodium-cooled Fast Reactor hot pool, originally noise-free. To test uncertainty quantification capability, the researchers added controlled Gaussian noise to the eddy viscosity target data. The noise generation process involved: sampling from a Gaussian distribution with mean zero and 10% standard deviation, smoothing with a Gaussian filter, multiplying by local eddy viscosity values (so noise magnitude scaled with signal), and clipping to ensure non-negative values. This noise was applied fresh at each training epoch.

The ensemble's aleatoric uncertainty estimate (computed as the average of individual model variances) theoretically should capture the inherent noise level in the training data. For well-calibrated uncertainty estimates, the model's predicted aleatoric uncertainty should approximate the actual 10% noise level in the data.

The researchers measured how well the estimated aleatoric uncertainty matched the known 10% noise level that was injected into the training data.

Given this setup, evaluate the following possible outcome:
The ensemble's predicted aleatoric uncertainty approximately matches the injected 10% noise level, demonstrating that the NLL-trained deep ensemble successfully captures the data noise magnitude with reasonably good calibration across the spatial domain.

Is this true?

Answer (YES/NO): NO